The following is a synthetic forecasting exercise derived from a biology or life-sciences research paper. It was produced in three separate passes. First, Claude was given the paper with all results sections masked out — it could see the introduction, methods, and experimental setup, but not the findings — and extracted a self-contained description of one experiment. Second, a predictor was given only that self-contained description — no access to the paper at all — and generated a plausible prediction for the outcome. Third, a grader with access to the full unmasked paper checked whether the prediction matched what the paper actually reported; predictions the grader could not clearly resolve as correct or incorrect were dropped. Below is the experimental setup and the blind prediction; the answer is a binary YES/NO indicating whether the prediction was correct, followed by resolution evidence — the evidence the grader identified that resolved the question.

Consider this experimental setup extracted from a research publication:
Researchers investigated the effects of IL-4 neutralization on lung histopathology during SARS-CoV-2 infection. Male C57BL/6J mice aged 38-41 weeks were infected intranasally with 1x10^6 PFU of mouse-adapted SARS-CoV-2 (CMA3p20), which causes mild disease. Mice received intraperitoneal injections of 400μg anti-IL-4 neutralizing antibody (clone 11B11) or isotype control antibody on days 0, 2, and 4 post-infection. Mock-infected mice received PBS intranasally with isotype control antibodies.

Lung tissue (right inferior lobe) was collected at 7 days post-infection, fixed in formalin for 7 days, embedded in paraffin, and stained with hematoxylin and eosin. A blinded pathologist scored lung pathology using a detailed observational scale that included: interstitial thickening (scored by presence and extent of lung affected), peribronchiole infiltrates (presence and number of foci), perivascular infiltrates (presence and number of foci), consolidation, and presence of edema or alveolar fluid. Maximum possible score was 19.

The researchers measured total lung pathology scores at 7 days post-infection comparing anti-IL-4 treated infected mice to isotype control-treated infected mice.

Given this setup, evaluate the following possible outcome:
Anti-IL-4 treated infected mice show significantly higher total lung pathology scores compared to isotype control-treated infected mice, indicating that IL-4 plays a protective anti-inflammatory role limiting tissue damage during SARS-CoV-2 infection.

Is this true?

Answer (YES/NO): NO